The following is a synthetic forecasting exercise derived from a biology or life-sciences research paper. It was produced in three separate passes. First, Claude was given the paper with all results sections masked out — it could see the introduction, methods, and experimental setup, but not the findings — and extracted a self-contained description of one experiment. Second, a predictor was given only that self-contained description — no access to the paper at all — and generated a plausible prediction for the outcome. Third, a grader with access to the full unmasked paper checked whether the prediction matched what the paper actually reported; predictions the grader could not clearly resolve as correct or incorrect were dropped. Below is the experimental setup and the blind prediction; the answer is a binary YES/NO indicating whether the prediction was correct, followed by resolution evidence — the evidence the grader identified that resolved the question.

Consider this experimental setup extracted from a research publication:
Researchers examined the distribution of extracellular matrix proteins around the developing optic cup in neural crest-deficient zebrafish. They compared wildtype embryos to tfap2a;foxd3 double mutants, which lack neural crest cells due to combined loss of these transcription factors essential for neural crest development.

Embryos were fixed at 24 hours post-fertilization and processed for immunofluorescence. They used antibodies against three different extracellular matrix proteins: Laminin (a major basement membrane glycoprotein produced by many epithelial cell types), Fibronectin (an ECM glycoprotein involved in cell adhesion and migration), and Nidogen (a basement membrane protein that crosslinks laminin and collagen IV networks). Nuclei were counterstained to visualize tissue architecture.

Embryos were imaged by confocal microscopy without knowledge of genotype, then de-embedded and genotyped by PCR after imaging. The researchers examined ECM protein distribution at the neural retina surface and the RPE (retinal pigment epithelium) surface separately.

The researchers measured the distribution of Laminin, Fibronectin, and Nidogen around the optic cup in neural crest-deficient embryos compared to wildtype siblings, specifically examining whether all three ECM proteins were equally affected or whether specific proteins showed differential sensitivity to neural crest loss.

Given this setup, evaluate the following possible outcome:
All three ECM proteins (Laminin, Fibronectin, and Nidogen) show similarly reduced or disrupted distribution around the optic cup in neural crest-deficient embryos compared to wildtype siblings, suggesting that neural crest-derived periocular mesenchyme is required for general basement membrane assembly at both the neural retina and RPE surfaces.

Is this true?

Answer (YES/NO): NO